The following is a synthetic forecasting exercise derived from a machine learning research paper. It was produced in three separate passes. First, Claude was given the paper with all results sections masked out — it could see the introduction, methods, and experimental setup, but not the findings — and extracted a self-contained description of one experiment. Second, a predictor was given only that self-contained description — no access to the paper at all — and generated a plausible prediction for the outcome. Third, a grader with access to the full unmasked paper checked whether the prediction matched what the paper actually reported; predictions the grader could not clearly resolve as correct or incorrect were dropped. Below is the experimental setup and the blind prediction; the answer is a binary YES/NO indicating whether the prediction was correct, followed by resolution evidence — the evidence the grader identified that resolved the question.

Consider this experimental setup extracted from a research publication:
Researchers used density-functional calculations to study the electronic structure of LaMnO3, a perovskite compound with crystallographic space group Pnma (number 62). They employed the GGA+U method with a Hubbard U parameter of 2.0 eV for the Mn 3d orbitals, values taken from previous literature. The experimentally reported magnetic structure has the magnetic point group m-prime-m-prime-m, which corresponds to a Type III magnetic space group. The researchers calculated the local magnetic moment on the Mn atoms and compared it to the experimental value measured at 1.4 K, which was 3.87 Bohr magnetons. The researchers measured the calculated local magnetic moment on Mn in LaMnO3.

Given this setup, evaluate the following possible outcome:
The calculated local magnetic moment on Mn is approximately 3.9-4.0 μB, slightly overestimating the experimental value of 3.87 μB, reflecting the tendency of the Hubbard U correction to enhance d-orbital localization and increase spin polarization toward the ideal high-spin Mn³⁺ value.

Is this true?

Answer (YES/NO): YES